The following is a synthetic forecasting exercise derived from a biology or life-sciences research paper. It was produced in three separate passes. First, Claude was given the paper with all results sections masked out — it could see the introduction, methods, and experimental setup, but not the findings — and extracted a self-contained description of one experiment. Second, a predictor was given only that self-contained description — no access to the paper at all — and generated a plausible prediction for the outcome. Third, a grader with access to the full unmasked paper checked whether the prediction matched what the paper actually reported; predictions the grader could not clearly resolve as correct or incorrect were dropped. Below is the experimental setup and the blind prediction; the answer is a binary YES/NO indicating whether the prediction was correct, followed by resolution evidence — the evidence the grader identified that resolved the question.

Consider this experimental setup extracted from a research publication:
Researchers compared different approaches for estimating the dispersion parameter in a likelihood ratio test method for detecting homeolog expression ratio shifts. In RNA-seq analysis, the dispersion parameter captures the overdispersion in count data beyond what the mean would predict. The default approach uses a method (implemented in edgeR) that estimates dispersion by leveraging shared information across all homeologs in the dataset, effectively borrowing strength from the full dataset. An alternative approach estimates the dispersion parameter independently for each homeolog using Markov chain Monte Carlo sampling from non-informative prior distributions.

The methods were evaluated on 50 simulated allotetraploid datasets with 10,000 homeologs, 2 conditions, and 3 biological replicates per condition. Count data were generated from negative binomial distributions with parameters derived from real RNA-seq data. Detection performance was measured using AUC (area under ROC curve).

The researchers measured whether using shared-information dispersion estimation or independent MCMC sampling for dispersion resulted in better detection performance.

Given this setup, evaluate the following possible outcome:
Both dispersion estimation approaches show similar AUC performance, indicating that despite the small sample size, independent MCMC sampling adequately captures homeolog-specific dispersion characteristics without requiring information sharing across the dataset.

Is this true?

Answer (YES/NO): NO